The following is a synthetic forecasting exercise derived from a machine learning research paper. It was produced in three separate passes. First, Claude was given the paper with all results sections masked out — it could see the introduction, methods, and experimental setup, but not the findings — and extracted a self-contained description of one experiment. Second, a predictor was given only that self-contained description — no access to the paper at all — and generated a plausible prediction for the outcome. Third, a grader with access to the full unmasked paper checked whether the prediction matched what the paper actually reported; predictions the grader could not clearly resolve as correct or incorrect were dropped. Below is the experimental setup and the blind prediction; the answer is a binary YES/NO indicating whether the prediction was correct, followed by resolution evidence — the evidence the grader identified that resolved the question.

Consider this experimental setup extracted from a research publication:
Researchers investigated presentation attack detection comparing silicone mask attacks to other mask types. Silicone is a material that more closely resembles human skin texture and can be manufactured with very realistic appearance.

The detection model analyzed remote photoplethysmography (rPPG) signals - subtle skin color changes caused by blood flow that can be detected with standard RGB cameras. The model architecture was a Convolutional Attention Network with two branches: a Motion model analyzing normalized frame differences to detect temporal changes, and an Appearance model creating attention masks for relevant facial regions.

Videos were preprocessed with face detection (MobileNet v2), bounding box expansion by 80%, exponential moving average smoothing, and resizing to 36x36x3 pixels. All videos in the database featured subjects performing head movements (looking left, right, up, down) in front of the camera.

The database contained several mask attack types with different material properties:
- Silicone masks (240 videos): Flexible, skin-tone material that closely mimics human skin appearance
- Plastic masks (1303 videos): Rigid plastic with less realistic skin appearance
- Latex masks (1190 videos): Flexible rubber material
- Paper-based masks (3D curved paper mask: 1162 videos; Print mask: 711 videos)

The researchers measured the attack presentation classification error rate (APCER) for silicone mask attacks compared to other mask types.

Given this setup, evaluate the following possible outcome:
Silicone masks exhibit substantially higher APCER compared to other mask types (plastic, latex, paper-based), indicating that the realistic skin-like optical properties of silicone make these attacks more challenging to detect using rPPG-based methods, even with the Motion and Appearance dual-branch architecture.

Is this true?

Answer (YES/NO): NO